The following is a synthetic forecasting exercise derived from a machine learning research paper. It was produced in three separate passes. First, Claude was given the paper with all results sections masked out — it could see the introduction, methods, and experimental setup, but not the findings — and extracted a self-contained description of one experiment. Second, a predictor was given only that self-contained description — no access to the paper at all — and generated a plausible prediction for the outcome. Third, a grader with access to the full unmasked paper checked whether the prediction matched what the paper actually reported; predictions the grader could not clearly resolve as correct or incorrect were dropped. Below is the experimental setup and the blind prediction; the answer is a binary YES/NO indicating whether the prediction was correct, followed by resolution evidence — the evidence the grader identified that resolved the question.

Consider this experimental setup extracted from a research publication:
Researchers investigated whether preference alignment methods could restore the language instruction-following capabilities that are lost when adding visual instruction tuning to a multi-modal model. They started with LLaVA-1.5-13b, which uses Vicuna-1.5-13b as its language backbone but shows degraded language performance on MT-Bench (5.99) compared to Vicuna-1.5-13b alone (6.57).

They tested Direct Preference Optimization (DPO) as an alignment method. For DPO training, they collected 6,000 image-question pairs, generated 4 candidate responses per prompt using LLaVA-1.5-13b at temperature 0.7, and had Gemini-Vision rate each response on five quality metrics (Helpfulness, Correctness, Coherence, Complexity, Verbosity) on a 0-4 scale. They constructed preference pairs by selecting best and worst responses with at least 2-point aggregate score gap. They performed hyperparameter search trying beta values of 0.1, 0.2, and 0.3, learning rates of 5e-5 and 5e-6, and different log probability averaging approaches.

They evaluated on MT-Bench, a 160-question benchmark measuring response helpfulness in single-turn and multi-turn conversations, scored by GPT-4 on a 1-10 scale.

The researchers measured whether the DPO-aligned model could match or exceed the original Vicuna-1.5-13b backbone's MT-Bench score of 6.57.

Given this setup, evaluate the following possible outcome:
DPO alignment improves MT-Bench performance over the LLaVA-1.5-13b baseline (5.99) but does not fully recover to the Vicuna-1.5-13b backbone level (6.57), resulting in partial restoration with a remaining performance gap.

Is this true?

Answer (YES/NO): NO